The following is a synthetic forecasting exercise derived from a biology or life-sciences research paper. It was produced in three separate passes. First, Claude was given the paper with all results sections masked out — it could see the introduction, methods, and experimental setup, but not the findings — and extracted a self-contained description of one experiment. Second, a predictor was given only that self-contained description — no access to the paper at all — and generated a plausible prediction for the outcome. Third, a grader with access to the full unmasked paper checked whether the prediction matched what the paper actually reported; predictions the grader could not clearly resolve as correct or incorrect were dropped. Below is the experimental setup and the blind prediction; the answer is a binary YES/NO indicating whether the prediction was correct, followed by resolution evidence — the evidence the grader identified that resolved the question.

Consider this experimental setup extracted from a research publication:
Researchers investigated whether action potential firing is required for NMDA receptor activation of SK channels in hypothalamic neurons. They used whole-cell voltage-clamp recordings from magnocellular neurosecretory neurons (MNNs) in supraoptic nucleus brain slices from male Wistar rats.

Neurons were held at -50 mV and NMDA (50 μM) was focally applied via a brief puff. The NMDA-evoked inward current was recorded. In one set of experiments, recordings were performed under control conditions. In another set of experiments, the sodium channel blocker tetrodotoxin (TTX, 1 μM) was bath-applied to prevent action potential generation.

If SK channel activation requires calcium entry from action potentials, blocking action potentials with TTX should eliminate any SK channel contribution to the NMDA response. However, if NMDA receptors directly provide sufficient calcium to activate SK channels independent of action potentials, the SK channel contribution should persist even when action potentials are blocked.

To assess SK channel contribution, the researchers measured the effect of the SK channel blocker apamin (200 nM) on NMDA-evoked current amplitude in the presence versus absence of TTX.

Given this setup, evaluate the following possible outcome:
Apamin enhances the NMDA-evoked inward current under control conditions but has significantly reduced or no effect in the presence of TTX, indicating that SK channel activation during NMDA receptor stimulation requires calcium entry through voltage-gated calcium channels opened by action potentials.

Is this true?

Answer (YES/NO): NO